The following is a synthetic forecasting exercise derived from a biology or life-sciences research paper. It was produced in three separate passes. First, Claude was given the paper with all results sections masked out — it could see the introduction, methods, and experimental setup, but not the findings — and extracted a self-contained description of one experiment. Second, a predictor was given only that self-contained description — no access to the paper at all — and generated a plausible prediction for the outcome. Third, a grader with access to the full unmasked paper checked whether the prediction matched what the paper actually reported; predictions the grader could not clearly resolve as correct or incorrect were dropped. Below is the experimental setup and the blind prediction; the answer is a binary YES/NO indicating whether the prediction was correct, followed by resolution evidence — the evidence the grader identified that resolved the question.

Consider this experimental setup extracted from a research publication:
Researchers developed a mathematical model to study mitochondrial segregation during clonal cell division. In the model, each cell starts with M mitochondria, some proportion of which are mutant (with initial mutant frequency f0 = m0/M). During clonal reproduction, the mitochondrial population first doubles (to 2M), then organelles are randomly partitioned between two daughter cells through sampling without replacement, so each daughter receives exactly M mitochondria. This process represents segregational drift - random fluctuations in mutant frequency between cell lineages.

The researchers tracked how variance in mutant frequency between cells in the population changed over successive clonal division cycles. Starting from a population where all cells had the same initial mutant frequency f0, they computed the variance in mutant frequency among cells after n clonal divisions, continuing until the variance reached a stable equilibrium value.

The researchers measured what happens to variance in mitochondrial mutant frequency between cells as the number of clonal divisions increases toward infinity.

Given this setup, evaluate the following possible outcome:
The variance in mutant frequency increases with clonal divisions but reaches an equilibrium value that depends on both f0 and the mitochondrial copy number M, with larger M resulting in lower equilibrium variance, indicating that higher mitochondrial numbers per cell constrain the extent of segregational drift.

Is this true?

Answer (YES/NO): NO